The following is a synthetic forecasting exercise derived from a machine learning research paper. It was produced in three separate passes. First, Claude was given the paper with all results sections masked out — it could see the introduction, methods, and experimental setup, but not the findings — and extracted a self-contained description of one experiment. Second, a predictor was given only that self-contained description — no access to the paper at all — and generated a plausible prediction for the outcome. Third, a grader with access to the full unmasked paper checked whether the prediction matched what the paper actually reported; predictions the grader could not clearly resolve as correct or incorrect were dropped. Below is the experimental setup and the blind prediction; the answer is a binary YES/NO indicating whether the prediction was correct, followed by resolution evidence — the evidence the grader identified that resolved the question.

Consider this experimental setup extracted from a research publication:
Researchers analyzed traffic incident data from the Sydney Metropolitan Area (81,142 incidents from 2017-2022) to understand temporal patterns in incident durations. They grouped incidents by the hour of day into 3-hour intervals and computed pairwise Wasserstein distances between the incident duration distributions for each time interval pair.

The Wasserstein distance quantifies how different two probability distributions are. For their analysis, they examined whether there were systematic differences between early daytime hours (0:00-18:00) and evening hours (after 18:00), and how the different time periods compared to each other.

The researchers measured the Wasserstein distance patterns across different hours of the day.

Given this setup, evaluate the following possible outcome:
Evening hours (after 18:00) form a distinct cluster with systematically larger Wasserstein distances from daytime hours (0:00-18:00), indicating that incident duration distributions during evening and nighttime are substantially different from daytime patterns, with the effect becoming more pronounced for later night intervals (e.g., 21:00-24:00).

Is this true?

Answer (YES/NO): NO